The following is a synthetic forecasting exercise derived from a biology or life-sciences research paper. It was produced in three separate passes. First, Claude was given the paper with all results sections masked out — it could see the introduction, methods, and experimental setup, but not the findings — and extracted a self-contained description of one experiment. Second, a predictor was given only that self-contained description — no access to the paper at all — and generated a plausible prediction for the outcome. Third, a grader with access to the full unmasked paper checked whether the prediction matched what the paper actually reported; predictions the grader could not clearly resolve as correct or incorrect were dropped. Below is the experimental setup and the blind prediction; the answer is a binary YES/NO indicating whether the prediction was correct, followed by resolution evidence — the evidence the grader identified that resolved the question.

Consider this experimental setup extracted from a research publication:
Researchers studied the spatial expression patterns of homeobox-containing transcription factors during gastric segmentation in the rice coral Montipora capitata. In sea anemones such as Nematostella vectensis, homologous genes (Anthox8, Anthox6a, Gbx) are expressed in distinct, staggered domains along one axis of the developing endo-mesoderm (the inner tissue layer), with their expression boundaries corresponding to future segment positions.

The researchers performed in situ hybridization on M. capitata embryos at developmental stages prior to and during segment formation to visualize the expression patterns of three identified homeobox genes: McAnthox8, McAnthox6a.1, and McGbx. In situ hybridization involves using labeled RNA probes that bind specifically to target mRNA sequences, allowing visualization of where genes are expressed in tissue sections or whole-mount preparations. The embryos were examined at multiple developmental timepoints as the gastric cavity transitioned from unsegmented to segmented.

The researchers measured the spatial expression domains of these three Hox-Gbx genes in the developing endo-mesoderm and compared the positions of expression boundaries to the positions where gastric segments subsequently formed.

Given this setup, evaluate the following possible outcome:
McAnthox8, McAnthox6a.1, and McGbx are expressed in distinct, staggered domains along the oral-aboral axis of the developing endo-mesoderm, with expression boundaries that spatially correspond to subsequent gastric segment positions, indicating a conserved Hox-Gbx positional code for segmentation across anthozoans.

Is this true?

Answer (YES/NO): NO